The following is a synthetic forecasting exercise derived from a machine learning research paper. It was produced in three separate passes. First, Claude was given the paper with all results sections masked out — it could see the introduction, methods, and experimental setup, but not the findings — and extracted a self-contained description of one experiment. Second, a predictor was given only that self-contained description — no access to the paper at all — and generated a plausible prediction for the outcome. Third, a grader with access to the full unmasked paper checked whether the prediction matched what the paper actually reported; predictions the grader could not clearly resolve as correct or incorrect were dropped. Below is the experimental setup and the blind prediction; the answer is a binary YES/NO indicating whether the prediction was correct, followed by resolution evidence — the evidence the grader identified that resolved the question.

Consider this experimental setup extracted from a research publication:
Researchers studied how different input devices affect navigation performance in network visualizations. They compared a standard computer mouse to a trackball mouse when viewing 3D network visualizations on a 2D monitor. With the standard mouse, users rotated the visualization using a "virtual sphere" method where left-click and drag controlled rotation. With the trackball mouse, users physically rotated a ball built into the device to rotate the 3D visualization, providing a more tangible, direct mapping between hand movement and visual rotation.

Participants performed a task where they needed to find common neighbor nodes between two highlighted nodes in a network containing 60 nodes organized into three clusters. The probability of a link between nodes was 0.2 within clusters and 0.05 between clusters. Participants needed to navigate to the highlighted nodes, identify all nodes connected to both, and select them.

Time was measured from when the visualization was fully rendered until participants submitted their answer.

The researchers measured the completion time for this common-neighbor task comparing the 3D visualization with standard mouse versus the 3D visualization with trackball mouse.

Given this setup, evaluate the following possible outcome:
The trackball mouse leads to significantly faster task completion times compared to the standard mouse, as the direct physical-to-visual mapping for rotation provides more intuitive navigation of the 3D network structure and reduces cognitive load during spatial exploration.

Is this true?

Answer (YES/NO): NO